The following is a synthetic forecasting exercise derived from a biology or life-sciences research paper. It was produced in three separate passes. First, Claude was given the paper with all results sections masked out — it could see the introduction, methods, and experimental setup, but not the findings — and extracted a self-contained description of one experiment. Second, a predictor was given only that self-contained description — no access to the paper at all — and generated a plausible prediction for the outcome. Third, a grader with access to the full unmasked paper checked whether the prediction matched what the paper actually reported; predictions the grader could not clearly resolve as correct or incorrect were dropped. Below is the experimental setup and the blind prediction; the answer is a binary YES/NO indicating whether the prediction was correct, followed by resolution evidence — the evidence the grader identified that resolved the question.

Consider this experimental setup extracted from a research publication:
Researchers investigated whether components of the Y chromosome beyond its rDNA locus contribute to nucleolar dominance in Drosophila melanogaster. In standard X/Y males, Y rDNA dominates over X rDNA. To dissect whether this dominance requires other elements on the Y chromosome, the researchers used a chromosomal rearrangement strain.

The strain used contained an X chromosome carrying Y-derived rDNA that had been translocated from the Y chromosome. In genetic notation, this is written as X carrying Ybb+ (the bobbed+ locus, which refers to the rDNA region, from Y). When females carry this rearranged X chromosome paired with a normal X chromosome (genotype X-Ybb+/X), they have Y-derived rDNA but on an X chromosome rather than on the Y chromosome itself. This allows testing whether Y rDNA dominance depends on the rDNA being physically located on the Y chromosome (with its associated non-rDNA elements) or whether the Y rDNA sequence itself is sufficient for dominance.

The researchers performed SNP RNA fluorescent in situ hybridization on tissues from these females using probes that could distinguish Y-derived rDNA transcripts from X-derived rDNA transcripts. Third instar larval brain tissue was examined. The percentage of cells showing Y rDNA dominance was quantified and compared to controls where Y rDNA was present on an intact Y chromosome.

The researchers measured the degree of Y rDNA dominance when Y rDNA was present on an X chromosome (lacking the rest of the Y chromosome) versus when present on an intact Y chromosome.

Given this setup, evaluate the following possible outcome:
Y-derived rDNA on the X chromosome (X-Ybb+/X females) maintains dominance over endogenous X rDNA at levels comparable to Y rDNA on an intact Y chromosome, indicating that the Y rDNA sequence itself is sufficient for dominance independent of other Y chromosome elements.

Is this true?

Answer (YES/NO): NO